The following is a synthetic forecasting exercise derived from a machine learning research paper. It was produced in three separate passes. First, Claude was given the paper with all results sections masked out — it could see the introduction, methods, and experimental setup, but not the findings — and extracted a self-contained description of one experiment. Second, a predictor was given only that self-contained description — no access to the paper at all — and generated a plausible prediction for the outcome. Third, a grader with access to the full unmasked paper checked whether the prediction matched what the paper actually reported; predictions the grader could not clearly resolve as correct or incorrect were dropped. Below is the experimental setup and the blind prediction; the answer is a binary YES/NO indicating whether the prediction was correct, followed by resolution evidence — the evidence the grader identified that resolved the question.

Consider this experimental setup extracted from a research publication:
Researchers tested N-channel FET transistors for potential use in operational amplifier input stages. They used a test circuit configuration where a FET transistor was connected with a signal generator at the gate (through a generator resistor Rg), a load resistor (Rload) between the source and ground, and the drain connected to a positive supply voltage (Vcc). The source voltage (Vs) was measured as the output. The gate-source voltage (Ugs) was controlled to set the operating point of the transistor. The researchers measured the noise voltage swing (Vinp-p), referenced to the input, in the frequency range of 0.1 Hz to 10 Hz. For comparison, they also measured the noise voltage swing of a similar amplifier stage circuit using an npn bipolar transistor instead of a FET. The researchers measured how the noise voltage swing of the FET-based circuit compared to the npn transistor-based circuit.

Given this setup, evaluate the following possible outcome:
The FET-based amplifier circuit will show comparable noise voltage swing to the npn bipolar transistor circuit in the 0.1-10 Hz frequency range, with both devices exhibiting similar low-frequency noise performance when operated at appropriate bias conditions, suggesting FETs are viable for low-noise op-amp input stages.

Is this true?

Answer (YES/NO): NO